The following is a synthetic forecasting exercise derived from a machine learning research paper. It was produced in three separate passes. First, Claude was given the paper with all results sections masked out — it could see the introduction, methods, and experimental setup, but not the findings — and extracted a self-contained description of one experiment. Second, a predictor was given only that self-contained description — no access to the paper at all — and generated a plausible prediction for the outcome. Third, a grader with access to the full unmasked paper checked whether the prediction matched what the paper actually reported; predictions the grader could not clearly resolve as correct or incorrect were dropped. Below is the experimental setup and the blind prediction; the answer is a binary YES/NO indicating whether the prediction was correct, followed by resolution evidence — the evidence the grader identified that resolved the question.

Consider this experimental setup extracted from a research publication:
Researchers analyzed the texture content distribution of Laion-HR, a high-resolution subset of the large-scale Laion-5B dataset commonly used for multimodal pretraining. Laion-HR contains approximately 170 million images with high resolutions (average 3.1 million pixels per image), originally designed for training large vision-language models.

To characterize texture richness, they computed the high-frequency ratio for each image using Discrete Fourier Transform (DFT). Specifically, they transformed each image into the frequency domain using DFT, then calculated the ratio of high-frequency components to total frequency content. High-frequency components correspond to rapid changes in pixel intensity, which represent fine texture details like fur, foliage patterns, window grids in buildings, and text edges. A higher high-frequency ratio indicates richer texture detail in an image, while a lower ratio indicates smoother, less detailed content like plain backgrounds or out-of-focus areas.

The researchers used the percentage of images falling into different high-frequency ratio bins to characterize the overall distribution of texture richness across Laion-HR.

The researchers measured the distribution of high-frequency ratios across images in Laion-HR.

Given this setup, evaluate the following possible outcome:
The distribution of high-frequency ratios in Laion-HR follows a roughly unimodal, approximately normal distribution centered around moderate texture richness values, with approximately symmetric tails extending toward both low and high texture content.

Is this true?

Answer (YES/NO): NO